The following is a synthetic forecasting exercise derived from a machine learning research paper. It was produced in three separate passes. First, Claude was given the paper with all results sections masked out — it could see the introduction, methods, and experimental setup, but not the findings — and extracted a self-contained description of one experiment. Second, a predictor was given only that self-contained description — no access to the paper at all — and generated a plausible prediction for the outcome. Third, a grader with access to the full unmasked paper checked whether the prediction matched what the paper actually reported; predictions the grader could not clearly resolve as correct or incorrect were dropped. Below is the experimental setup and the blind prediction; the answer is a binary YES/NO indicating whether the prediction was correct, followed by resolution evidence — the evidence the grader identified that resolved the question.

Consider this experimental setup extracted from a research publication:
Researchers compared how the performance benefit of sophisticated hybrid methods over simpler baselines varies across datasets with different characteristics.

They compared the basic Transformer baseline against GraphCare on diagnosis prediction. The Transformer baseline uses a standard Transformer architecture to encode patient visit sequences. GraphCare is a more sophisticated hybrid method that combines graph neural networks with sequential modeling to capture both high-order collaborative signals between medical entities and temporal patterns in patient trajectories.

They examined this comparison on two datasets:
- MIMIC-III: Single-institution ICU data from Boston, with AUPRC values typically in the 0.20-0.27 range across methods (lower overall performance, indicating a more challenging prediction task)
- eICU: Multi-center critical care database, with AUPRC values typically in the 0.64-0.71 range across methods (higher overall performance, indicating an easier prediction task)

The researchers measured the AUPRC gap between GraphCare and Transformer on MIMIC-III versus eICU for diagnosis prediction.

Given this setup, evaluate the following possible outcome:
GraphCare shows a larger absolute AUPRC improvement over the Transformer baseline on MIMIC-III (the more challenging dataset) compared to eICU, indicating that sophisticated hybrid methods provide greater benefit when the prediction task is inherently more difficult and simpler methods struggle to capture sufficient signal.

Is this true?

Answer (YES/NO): YES